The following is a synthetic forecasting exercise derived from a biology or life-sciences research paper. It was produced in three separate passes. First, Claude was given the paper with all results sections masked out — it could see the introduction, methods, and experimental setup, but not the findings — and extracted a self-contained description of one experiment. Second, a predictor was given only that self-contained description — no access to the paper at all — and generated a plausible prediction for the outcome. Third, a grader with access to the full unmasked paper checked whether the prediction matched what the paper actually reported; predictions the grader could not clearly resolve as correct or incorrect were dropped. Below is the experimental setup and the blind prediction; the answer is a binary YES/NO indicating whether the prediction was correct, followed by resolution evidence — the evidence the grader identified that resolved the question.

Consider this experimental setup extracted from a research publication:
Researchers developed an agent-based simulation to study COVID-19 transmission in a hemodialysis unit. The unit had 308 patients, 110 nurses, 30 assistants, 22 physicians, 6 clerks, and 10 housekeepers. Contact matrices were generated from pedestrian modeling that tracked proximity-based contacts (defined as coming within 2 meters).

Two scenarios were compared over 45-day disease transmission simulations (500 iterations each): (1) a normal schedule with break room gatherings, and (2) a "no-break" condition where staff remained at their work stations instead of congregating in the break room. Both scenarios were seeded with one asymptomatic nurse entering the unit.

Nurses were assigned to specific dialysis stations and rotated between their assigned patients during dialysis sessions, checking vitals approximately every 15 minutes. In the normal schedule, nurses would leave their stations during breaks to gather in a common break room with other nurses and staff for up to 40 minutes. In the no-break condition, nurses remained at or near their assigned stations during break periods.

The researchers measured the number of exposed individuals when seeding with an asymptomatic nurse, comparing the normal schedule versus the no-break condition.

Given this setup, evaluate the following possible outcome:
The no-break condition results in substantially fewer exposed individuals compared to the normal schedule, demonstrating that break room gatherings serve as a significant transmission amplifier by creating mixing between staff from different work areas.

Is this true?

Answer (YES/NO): NO